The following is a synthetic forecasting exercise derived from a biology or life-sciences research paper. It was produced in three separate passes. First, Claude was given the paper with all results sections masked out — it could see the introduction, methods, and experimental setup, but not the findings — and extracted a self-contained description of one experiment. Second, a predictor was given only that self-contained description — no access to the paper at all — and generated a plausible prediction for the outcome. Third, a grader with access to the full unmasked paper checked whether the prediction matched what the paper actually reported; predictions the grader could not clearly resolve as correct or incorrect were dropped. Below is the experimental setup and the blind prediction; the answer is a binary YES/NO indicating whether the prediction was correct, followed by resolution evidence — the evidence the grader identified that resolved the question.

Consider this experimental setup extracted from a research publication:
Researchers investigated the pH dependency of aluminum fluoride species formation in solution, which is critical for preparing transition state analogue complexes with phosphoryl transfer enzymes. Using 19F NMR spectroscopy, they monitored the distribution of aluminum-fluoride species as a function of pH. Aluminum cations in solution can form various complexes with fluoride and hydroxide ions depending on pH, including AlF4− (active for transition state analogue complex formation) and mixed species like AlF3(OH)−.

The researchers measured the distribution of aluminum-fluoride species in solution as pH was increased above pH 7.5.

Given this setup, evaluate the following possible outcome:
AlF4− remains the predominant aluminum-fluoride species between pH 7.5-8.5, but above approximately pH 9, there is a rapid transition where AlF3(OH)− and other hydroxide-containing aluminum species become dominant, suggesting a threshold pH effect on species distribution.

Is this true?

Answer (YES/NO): NO